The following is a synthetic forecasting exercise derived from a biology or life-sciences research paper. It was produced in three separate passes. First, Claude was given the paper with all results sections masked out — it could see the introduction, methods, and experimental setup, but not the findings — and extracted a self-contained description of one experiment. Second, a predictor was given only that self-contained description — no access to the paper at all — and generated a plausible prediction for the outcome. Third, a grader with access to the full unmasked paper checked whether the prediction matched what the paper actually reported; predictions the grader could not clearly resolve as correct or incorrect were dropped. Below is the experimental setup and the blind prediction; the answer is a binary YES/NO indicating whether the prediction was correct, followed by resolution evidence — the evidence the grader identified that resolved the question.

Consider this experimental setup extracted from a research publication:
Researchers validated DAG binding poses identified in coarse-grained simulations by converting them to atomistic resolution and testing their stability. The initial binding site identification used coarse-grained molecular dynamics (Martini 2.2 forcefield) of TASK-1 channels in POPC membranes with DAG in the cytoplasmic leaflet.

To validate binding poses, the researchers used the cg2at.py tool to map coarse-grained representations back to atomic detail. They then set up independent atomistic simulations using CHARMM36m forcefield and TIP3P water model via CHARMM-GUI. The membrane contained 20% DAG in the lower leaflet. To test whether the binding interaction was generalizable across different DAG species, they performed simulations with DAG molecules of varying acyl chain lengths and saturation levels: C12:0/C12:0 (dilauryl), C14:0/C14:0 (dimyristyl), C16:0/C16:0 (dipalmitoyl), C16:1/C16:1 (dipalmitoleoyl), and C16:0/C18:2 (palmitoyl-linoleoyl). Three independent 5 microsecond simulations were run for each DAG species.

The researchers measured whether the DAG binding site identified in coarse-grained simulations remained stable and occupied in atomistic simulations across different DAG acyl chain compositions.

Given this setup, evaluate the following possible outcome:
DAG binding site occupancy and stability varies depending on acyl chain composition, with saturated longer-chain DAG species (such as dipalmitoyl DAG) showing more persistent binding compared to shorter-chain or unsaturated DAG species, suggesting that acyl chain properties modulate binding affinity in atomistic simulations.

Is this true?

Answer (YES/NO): NO